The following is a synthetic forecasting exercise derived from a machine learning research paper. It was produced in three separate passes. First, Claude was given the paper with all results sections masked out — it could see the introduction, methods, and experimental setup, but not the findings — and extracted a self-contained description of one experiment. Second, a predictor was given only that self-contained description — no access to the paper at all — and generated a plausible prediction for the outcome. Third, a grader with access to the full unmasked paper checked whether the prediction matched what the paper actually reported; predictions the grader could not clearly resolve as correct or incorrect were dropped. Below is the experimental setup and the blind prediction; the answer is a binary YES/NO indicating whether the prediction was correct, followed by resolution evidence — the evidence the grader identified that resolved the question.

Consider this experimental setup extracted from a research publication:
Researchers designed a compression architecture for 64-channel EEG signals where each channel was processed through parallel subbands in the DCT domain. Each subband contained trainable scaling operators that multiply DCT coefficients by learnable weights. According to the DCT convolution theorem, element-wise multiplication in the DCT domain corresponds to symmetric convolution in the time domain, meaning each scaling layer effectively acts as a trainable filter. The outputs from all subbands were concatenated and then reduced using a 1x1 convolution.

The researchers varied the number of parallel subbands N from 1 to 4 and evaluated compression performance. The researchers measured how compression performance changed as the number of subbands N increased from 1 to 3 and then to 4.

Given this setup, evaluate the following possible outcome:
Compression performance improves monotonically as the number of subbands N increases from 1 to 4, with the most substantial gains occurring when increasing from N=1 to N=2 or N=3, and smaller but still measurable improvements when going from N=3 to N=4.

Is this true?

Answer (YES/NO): NO